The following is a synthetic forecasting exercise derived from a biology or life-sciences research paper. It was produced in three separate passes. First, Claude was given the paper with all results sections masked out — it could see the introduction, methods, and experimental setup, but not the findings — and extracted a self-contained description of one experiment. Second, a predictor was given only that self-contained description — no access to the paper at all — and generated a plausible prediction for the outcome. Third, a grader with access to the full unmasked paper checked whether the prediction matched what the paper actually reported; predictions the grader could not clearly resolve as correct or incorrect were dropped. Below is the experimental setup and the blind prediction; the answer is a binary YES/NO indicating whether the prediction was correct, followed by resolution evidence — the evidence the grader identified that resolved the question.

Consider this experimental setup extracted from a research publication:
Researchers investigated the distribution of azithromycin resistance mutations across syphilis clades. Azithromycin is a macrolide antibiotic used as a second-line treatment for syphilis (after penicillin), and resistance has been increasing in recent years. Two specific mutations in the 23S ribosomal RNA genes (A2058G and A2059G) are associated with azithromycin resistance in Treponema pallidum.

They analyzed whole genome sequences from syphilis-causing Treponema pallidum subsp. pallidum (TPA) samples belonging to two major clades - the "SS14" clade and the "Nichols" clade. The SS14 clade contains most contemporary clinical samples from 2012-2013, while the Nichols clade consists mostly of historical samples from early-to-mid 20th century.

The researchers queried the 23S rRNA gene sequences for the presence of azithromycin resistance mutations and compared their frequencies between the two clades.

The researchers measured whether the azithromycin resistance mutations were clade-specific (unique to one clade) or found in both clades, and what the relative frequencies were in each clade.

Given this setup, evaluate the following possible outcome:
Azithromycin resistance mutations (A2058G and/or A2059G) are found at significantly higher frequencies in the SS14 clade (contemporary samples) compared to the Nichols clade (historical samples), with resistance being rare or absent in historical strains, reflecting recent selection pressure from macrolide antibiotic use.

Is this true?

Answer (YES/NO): NO